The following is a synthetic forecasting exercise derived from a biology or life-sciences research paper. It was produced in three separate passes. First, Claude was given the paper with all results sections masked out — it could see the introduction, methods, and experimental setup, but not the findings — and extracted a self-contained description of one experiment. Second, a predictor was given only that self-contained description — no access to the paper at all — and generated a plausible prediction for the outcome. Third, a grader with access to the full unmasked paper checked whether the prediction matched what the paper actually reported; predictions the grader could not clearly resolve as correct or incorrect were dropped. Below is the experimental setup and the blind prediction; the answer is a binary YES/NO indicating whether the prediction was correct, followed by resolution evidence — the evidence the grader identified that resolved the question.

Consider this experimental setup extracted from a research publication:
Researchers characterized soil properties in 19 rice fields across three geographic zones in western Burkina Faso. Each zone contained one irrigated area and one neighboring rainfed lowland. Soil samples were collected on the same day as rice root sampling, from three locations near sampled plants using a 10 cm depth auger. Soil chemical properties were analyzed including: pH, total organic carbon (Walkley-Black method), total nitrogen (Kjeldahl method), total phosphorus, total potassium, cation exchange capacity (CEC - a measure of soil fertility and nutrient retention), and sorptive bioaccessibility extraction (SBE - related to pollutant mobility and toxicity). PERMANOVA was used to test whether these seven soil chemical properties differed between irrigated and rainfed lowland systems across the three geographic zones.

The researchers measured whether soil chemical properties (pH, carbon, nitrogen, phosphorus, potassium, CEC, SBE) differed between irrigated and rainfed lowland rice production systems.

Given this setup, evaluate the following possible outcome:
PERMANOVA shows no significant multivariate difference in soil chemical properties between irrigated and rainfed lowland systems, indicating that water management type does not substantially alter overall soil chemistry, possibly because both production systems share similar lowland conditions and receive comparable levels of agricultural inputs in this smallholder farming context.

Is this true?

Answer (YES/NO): YES